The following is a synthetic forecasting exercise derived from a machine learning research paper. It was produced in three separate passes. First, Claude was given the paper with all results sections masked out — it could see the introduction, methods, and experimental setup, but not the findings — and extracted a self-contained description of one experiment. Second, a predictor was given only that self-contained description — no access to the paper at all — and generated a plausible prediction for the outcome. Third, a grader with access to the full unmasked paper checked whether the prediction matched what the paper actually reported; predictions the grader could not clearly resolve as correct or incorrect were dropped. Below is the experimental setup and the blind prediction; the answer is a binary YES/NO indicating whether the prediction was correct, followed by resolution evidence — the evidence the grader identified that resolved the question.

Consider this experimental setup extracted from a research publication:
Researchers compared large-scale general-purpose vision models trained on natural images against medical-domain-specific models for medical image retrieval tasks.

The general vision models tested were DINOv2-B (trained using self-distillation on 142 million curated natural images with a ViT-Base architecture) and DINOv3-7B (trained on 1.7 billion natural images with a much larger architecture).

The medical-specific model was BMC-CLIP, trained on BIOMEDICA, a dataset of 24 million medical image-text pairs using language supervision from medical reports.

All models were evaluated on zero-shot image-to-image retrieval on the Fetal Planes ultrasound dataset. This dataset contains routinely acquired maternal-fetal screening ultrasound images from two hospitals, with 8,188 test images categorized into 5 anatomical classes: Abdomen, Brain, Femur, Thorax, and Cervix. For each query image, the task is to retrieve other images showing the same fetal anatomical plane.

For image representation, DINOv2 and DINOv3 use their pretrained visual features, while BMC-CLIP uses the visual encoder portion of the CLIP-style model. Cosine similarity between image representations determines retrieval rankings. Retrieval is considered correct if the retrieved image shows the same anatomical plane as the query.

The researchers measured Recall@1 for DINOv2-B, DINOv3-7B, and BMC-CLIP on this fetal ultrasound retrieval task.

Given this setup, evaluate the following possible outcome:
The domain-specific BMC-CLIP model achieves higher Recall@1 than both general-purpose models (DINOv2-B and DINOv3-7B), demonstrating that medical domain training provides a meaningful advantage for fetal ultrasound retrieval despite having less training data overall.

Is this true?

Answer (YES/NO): NO